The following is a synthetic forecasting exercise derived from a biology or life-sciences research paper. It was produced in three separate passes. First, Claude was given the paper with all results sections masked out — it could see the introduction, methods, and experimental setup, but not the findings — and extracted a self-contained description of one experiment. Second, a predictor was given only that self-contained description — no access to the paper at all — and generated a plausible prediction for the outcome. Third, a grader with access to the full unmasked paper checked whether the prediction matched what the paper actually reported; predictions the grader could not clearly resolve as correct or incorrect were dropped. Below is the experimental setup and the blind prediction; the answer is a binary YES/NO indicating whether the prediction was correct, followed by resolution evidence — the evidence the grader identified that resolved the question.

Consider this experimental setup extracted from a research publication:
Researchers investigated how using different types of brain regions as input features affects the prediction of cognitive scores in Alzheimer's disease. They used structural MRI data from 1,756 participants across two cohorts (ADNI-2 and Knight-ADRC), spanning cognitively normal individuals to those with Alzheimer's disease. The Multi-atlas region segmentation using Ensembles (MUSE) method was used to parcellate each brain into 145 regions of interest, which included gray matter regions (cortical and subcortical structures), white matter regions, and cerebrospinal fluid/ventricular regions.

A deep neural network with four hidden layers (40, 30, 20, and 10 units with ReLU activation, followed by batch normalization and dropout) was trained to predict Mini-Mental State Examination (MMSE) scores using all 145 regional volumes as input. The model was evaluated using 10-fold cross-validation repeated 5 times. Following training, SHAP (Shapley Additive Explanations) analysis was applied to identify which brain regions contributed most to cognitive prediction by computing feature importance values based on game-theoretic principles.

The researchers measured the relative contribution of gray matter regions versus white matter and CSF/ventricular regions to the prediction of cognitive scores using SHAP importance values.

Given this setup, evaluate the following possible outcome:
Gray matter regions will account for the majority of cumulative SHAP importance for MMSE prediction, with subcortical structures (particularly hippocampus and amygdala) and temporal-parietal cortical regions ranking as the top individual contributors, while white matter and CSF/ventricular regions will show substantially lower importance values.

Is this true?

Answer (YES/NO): NO